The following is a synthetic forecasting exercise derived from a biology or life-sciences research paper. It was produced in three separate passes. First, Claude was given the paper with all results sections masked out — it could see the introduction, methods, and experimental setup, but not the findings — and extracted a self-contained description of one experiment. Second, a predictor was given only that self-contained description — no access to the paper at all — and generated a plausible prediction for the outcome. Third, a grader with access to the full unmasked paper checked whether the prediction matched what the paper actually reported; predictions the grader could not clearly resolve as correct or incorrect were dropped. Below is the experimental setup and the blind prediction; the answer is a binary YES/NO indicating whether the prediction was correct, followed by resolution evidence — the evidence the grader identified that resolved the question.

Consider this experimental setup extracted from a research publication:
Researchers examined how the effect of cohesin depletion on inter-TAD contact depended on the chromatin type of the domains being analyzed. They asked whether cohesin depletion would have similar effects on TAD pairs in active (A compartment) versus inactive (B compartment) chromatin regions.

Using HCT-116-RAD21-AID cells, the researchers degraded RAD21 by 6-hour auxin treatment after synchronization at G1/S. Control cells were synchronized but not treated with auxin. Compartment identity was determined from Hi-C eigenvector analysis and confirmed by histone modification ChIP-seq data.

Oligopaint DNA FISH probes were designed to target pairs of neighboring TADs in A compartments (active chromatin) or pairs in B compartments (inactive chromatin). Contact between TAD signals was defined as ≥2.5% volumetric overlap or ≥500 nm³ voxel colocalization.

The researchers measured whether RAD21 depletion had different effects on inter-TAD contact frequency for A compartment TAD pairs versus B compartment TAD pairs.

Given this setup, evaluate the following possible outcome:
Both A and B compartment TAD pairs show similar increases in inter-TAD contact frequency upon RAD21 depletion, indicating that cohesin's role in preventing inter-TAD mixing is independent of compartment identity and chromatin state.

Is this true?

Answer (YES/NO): NO